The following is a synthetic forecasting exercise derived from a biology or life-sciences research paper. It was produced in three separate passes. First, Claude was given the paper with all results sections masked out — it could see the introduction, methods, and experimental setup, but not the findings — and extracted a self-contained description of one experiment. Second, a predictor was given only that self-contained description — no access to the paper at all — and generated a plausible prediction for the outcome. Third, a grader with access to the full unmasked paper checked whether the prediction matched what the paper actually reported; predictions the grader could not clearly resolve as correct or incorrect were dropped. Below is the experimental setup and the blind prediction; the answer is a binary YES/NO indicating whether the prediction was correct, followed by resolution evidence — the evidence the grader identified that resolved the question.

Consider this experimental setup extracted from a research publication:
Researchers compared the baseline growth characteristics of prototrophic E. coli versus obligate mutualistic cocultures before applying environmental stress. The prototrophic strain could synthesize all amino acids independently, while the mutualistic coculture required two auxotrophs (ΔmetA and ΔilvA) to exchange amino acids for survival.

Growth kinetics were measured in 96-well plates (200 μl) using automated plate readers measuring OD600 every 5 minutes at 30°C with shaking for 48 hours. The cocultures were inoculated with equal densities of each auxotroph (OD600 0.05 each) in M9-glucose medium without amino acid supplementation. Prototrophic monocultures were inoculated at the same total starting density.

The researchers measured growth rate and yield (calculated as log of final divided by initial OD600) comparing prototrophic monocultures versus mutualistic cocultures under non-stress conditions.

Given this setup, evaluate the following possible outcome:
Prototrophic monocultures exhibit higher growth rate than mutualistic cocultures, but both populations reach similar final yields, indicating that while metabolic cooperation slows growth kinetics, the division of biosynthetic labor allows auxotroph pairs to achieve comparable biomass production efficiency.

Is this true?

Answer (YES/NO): YES